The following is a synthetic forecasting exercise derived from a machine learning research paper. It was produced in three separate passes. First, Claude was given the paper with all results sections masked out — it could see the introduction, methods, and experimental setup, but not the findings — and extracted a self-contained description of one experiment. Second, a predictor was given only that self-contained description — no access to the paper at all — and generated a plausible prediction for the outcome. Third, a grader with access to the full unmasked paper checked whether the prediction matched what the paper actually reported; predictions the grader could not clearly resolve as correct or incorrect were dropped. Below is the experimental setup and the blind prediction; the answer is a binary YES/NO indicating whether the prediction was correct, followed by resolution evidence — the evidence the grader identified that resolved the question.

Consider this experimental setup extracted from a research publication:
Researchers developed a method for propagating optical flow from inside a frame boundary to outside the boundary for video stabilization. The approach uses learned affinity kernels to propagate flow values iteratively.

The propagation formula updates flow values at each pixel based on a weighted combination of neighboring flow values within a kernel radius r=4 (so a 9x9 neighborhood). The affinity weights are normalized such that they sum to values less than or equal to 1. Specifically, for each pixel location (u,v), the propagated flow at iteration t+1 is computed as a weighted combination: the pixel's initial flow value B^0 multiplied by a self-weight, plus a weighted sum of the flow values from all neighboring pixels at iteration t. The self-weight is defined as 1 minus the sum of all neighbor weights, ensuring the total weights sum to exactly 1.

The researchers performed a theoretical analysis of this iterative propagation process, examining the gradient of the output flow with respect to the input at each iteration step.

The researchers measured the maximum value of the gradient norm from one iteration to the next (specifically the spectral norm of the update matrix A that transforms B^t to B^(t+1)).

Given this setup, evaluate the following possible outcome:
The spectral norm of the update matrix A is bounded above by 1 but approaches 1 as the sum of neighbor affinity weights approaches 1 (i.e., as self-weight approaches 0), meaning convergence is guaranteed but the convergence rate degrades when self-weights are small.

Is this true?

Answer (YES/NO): NO